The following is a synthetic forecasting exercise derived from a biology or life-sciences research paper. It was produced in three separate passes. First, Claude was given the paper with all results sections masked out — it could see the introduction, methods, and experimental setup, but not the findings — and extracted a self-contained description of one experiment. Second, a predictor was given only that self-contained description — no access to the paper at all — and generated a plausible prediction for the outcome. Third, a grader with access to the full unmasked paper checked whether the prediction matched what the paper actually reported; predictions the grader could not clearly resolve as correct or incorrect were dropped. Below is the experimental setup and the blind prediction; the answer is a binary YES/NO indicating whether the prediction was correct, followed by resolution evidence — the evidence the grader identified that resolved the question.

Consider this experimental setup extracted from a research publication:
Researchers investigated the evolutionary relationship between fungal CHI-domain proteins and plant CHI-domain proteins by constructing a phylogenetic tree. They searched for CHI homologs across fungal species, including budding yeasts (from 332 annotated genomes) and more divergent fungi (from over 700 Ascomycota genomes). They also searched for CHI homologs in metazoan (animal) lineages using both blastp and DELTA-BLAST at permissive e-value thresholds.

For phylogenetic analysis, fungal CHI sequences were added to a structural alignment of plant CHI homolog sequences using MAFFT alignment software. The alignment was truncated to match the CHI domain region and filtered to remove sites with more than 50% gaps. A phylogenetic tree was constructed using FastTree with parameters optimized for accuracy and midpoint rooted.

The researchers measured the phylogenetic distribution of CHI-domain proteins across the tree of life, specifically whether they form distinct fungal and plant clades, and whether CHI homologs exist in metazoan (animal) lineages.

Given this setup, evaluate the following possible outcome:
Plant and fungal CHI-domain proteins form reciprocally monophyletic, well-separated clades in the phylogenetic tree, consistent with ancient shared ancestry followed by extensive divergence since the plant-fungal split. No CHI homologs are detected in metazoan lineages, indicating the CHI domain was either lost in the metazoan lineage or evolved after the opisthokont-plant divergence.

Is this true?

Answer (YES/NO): YES